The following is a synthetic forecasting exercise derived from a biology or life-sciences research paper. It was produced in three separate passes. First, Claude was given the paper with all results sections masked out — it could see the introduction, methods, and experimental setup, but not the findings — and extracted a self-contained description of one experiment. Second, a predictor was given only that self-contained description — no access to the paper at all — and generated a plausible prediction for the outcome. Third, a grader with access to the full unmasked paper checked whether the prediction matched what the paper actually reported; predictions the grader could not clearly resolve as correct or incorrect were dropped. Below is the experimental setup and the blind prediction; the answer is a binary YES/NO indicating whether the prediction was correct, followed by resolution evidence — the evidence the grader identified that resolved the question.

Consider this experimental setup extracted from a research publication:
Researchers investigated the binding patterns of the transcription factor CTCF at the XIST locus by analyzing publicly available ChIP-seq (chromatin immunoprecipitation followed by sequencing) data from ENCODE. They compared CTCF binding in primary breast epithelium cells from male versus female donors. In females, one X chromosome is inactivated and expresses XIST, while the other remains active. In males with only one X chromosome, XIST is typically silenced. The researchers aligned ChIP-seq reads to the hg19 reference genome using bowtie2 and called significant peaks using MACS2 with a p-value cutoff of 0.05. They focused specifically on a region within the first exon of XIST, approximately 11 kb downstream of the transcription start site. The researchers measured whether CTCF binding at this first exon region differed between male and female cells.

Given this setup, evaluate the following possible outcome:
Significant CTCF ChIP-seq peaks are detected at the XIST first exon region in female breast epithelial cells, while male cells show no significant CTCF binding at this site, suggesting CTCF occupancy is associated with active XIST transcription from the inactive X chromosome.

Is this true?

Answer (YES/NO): YES